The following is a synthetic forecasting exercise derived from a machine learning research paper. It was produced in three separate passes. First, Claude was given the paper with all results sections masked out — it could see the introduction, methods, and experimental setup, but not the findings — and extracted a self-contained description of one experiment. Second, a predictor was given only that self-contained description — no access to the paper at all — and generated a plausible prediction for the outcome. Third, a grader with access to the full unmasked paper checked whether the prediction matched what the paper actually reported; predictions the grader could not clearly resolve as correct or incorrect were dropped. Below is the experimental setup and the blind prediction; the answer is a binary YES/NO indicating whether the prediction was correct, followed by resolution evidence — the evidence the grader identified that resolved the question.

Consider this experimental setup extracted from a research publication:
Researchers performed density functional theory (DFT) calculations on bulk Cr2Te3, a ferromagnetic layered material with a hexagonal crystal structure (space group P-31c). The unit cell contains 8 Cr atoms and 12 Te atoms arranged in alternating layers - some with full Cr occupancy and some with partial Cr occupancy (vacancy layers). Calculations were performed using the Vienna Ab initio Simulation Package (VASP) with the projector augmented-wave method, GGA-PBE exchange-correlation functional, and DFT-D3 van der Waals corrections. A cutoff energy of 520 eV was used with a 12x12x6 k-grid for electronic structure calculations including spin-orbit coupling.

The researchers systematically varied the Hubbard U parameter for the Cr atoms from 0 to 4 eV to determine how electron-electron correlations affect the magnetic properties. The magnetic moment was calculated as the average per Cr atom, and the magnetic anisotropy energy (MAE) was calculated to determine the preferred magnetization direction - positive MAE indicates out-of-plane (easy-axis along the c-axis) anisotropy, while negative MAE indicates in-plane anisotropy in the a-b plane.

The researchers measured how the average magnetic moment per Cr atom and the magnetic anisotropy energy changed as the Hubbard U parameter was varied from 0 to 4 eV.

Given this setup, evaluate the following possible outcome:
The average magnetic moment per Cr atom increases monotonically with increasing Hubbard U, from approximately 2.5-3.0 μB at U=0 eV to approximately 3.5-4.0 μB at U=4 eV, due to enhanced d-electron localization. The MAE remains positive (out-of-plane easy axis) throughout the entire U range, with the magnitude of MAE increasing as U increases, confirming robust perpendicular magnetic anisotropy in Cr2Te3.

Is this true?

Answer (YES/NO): NO